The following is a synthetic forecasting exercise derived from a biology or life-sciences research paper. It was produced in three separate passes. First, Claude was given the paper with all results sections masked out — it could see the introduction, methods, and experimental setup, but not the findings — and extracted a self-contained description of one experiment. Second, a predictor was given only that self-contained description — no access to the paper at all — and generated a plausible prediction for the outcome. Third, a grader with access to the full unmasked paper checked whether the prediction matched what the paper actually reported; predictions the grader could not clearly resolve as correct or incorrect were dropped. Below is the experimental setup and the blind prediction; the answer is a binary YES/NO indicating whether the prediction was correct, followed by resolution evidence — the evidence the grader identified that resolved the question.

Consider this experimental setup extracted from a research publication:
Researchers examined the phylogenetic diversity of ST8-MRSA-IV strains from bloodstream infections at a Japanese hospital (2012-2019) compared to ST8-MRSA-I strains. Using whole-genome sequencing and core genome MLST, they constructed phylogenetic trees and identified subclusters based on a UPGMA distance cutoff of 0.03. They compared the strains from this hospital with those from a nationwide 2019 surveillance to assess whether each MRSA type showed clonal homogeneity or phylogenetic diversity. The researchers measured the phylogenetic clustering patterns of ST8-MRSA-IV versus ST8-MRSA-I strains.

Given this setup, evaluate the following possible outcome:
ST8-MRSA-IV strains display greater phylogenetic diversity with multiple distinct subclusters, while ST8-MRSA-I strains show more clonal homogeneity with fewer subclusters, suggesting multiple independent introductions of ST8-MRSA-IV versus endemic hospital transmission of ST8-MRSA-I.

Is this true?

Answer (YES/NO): YES